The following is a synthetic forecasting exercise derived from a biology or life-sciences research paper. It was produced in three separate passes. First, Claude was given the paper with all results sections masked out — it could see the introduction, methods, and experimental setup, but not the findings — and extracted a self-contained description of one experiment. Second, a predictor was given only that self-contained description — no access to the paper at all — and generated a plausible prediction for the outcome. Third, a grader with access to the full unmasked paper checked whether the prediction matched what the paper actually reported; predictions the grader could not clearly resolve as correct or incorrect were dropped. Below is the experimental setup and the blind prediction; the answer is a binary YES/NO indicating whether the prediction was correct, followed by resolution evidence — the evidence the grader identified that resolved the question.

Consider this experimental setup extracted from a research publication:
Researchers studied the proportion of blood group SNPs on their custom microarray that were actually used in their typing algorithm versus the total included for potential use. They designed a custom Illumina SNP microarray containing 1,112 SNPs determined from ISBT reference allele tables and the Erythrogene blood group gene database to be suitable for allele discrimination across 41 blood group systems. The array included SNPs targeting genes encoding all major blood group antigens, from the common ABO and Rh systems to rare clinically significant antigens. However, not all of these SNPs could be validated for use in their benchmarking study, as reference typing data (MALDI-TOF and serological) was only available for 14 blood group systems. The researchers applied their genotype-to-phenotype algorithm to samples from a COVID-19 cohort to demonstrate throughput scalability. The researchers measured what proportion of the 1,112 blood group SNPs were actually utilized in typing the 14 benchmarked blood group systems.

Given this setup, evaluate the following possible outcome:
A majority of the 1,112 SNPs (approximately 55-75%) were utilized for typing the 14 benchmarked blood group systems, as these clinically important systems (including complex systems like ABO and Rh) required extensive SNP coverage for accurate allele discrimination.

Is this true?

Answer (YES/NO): NO